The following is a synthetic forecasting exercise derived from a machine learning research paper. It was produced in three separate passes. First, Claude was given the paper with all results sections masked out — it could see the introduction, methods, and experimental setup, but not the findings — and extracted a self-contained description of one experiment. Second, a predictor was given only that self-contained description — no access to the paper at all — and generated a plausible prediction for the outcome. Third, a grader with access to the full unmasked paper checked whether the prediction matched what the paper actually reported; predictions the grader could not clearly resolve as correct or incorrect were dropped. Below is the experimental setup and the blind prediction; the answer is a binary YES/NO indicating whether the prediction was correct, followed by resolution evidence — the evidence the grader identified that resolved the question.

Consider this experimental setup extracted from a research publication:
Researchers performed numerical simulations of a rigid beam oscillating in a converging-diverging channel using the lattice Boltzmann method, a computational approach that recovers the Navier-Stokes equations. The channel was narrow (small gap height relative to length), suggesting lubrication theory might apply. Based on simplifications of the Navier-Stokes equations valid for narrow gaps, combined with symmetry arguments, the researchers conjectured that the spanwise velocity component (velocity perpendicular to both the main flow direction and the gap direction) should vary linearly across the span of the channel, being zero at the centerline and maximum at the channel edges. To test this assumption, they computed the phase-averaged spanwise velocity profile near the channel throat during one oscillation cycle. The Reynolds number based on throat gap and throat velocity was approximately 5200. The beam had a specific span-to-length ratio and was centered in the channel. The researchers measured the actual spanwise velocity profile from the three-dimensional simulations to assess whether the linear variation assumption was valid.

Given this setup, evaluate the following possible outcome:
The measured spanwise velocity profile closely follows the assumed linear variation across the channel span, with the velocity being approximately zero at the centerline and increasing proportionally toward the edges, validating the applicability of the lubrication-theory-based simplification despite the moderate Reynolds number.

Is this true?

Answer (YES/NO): YES